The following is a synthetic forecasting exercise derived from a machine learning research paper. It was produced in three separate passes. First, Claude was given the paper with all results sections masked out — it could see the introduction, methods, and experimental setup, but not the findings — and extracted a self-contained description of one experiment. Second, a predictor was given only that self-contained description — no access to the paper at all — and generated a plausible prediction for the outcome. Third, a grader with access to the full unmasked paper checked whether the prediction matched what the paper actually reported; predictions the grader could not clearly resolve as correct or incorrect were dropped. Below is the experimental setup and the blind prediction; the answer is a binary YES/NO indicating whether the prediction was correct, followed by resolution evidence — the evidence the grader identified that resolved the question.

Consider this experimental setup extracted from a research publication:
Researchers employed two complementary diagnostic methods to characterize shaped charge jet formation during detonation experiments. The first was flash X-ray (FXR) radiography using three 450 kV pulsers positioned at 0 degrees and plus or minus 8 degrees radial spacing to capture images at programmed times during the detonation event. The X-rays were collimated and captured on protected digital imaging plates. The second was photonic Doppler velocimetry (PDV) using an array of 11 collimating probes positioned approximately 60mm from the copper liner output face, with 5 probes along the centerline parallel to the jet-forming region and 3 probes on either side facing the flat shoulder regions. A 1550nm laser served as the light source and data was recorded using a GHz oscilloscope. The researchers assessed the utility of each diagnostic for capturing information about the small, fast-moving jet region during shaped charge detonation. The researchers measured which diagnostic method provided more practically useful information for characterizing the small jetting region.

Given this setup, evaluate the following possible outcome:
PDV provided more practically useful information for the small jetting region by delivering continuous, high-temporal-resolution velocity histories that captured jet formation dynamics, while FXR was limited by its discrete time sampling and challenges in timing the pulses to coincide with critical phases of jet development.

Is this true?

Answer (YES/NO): NO